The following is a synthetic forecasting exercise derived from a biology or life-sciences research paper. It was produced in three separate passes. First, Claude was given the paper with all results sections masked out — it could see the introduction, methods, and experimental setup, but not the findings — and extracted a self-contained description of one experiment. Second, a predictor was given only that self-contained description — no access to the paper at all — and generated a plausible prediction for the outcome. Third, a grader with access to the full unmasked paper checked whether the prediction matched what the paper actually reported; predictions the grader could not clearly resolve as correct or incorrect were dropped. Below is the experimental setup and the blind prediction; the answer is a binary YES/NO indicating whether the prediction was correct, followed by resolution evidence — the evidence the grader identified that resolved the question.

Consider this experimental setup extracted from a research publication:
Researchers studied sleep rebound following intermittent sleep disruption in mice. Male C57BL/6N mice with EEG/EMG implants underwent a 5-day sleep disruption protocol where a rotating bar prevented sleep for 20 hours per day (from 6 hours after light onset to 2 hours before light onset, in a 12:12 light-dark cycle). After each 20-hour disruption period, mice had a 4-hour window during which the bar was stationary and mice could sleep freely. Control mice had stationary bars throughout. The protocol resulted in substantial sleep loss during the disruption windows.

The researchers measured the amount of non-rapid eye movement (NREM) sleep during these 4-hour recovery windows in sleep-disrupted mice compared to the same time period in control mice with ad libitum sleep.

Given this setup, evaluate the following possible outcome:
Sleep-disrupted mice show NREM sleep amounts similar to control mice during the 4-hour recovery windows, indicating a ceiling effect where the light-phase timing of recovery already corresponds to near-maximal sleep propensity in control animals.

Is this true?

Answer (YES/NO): NO